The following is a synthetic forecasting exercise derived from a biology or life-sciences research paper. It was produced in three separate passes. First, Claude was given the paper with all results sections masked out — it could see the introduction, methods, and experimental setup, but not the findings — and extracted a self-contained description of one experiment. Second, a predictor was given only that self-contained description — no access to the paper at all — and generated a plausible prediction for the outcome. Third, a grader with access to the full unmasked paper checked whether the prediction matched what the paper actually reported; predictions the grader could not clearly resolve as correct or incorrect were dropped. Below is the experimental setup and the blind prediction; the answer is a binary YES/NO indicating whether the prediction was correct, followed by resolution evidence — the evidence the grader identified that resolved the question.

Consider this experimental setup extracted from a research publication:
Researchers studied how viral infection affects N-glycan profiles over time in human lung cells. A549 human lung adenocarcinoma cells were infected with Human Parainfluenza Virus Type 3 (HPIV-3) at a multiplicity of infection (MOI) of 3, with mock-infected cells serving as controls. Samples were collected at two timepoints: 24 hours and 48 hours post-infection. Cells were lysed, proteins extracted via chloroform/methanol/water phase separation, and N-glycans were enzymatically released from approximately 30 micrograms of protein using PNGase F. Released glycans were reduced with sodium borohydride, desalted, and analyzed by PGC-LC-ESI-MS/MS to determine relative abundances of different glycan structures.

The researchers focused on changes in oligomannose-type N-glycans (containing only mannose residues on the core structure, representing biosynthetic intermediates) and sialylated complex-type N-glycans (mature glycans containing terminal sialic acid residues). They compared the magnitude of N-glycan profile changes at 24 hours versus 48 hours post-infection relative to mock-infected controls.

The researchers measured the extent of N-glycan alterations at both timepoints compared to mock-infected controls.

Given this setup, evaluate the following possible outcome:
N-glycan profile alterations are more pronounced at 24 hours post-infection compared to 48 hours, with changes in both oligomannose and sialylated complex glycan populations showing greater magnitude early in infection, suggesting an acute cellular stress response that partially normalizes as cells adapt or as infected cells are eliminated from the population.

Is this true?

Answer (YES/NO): NO